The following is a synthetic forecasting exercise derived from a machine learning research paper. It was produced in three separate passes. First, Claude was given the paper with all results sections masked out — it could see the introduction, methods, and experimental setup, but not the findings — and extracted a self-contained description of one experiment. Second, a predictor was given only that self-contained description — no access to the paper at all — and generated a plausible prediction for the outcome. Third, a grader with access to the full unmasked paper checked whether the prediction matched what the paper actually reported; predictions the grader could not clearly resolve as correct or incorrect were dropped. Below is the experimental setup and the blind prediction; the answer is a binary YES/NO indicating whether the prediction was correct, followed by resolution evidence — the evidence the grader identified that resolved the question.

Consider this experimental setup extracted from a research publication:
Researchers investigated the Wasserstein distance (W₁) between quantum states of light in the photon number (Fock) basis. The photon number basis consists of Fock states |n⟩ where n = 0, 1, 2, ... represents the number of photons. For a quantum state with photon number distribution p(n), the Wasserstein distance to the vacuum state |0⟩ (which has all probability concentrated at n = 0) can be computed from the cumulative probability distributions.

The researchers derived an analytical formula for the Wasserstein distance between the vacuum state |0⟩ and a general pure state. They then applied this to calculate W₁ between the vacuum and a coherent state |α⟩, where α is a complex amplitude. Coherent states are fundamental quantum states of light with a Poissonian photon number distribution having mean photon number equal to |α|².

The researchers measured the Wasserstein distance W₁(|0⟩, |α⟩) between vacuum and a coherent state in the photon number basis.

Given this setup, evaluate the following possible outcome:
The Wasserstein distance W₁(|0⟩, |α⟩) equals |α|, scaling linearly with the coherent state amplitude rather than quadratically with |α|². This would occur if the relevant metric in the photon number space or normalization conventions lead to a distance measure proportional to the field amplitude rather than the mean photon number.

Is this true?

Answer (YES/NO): NO